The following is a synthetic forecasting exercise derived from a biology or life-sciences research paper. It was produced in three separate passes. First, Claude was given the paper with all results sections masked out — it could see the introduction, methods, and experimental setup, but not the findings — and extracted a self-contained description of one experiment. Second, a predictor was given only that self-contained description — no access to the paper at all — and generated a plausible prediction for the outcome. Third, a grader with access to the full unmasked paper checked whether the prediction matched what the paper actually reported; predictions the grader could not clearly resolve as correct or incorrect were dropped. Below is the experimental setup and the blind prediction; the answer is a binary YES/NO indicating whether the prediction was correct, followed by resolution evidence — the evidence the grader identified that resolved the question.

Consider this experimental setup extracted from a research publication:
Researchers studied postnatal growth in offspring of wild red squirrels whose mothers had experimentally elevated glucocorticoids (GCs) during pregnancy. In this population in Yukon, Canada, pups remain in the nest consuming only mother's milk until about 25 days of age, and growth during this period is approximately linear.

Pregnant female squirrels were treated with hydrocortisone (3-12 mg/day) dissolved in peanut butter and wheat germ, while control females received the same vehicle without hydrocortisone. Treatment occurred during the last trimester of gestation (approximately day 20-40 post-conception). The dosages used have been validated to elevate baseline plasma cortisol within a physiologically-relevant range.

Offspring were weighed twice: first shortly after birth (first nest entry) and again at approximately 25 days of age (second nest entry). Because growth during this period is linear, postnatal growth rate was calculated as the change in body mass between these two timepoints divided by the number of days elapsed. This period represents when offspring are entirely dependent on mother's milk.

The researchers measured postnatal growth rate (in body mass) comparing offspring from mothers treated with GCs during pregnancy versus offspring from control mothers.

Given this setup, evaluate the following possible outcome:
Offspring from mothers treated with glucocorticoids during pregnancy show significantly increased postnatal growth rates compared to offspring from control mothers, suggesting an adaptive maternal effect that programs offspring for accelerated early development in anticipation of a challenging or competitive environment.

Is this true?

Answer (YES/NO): YES